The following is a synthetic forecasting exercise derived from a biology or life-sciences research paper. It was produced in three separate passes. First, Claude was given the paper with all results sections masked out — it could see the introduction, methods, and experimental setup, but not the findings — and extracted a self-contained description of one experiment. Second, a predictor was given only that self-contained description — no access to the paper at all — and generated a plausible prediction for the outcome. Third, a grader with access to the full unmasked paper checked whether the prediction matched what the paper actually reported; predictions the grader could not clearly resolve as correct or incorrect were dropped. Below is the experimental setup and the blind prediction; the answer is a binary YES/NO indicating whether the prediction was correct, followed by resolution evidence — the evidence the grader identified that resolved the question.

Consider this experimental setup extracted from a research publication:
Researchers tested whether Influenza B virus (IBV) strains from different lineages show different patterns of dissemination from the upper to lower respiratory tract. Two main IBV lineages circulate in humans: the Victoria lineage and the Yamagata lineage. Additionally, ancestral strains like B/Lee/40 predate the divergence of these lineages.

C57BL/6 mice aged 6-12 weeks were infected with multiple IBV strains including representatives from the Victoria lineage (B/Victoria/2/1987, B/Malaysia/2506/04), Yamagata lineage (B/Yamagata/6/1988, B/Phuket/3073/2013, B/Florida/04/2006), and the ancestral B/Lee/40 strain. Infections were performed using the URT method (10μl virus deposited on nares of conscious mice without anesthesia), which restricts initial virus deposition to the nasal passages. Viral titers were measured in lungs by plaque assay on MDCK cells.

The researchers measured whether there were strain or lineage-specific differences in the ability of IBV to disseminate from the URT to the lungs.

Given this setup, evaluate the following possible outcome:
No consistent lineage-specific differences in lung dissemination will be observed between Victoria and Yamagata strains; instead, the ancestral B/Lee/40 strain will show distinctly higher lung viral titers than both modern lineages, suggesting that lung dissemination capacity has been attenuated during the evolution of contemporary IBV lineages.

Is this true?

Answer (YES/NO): NO